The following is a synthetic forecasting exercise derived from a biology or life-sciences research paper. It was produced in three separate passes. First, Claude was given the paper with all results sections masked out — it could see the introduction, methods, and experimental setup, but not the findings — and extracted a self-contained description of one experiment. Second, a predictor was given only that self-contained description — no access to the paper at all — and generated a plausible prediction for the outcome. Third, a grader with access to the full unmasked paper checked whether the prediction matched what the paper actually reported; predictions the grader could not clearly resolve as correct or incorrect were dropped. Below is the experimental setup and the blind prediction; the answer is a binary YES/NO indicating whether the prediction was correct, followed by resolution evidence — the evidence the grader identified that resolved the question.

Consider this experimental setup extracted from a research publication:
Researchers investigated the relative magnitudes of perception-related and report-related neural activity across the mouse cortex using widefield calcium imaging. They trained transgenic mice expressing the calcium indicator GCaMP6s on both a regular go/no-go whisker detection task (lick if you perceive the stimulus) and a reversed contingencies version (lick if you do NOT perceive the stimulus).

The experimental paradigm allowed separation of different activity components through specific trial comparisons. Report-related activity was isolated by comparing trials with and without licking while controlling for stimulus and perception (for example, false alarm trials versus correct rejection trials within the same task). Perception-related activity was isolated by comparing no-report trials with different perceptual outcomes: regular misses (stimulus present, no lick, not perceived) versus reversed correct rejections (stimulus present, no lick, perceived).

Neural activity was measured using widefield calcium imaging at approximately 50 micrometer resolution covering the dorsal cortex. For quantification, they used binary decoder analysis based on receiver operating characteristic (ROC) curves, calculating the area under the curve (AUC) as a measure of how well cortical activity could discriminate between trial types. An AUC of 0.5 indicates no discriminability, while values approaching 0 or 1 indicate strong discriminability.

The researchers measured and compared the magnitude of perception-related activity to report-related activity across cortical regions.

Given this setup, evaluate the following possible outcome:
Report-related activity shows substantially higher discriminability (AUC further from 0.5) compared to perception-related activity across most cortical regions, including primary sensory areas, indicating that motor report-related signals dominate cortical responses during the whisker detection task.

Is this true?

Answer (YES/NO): YES